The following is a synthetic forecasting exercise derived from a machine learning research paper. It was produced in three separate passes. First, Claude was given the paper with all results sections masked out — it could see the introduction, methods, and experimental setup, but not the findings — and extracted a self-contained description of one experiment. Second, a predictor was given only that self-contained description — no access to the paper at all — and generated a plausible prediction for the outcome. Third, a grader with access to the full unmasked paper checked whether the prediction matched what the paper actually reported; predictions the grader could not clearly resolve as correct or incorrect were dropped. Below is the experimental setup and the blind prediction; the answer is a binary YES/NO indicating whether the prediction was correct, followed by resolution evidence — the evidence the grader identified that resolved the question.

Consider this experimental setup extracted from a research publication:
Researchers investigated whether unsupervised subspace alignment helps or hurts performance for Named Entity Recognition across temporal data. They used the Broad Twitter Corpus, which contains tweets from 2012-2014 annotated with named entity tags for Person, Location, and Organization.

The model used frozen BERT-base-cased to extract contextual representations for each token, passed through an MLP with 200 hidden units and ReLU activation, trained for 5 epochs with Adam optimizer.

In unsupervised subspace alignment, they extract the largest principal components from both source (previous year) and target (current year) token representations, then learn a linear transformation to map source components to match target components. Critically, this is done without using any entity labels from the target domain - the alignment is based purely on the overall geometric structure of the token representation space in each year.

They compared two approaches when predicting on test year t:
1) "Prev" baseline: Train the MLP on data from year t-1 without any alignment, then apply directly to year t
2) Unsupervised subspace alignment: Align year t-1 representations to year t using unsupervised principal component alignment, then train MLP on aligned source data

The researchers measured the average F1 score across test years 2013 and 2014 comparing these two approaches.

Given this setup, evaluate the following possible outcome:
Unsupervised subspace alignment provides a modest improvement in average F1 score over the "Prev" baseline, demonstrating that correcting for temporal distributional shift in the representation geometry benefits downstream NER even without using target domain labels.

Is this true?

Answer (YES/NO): NO